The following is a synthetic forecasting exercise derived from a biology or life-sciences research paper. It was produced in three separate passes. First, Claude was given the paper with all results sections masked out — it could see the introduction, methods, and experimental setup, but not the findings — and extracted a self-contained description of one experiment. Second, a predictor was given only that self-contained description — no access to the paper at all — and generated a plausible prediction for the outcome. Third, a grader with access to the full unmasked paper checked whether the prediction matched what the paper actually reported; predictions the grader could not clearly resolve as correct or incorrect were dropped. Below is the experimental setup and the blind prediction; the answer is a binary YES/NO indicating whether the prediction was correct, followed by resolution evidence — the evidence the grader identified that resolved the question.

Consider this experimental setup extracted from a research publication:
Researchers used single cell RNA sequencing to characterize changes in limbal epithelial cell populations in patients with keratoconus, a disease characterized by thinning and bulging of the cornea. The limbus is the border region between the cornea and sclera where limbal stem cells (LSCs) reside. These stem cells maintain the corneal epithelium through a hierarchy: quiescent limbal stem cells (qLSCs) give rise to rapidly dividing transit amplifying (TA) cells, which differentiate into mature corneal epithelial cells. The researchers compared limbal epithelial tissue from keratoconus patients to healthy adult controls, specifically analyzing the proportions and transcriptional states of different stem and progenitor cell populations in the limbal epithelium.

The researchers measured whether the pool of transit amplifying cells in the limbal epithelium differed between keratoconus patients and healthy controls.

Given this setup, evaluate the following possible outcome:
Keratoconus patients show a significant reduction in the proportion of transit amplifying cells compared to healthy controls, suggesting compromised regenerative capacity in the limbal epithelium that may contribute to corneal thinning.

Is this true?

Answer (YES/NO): YES